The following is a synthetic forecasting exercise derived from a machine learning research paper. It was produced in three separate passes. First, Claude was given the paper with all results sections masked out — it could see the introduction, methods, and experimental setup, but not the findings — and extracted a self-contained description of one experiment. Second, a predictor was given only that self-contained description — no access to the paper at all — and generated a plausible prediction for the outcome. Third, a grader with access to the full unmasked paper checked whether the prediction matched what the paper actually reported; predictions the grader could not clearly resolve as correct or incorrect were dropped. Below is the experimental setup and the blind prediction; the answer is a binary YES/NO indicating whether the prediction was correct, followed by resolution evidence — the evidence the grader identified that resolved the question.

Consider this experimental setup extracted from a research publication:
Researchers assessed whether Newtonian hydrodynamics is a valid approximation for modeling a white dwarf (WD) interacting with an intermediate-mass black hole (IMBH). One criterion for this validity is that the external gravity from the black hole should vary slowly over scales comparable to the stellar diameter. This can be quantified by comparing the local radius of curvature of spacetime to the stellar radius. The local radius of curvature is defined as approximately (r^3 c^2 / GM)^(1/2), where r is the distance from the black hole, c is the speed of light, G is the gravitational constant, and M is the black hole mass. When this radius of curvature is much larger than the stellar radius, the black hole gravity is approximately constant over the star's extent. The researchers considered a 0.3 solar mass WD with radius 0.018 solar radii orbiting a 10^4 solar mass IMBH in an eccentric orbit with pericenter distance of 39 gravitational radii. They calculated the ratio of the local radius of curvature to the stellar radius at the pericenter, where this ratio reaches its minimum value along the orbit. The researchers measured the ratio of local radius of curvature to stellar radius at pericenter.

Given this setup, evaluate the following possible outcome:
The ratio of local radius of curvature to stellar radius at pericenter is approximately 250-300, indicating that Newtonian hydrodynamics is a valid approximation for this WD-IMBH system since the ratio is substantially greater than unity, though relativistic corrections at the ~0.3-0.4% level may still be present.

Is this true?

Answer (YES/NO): YES